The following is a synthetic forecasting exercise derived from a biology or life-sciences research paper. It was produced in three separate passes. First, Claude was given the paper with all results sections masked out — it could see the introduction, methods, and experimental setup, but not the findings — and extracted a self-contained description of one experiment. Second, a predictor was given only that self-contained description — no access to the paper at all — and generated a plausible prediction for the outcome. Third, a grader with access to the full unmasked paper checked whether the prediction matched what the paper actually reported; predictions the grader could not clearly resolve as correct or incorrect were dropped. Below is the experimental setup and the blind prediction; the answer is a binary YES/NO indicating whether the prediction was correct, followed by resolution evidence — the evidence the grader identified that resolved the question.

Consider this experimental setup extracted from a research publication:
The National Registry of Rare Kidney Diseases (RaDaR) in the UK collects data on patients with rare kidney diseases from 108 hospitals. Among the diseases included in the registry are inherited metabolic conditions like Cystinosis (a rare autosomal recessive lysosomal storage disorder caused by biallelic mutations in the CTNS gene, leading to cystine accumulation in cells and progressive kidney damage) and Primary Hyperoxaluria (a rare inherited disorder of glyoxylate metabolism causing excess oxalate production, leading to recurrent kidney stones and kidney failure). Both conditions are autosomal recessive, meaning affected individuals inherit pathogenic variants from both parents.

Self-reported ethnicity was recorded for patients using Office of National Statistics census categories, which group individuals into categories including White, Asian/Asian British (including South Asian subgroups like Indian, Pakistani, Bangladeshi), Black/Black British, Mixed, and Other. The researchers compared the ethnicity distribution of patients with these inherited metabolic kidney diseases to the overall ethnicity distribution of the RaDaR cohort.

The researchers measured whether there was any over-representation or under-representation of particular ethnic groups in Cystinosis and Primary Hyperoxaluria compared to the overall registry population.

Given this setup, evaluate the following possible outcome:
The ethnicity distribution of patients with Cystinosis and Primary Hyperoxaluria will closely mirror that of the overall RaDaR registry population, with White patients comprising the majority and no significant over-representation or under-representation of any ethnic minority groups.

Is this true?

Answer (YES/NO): NO